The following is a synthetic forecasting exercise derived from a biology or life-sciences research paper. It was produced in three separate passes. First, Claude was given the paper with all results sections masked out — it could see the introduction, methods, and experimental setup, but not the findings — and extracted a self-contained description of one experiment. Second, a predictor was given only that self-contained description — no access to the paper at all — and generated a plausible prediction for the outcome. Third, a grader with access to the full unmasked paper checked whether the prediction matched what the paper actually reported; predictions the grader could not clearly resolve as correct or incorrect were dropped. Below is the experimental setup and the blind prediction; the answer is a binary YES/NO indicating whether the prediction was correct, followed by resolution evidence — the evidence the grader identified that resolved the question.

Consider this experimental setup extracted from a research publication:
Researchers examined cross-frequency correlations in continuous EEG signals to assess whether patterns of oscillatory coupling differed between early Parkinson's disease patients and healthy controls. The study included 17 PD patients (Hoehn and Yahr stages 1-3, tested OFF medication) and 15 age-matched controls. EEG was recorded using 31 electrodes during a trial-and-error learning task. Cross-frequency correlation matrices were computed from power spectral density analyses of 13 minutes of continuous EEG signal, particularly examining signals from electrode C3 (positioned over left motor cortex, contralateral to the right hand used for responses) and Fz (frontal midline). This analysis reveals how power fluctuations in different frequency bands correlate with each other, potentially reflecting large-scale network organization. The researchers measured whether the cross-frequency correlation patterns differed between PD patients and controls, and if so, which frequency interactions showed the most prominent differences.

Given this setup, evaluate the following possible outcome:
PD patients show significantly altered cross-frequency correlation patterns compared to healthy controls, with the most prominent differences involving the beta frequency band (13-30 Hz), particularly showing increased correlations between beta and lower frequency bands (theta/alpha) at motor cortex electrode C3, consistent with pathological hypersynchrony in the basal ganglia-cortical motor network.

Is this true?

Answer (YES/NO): NO